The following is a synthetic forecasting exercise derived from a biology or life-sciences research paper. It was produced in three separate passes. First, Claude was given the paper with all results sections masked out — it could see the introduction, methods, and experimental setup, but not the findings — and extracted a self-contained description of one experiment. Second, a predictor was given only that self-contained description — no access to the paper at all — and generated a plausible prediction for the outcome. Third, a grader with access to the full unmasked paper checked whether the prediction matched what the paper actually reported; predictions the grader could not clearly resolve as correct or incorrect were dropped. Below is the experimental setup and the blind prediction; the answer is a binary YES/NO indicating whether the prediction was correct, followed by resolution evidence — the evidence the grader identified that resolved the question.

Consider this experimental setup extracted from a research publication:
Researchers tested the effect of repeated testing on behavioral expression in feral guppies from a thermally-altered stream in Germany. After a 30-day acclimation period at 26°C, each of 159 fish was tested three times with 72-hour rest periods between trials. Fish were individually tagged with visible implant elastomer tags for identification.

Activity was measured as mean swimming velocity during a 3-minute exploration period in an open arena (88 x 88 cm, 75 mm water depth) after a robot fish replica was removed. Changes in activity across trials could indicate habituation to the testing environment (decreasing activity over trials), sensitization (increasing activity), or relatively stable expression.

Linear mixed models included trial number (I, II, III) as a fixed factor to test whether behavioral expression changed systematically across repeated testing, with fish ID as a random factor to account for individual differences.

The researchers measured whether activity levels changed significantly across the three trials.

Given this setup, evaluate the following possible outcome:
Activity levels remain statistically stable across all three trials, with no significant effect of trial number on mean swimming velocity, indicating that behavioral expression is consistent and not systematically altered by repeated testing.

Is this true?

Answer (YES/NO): NO